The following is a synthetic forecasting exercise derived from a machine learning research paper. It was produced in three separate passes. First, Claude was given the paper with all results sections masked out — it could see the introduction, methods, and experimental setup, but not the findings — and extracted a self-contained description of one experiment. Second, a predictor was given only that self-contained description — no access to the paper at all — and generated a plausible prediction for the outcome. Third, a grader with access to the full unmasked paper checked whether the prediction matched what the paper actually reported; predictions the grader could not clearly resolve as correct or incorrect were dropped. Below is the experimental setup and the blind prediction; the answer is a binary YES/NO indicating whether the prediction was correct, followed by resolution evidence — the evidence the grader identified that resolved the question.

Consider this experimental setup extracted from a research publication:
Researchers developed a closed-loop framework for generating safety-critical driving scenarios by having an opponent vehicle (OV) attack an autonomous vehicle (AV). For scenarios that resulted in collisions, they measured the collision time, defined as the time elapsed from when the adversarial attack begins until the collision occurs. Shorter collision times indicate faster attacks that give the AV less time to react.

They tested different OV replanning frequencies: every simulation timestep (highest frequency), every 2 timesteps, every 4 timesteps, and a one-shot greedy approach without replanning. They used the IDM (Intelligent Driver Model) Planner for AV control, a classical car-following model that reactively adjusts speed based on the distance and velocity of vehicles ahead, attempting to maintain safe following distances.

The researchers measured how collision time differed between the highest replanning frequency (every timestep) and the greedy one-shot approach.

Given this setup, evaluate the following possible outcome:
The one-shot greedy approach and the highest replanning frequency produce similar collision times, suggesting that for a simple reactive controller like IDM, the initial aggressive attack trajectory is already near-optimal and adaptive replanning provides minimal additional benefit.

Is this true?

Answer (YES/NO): NO